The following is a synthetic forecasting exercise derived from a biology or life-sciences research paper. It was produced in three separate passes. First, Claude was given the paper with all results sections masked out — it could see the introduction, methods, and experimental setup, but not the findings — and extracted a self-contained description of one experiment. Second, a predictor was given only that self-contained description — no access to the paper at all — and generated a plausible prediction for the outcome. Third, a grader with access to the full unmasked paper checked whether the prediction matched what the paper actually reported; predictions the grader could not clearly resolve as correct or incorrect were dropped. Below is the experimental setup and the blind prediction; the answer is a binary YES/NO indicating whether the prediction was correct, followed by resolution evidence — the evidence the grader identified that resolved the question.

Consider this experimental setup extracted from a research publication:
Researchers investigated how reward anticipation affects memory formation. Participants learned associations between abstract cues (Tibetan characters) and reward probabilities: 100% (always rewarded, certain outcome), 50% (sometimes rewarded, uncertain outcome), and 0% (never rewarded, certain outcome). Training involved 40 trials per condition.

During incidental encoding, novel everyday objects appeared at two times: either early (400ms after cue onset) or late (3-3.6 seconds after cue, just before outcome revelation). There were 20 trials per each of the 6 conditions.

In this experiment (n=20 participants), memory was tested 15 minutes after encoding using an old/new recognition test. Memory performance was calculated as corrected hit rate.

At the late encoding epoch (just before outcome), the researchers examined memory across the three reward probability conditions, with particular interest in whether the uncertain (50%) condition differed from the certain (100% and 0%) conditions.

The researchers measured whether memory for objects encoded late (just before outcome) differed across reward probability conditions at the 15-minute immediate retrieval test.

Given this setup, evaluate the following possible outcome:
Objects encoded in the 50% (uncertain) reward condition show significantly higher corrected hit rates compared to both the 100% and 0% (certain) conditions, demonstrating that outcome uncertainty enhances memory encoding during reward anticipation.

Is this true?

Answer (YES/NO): YES